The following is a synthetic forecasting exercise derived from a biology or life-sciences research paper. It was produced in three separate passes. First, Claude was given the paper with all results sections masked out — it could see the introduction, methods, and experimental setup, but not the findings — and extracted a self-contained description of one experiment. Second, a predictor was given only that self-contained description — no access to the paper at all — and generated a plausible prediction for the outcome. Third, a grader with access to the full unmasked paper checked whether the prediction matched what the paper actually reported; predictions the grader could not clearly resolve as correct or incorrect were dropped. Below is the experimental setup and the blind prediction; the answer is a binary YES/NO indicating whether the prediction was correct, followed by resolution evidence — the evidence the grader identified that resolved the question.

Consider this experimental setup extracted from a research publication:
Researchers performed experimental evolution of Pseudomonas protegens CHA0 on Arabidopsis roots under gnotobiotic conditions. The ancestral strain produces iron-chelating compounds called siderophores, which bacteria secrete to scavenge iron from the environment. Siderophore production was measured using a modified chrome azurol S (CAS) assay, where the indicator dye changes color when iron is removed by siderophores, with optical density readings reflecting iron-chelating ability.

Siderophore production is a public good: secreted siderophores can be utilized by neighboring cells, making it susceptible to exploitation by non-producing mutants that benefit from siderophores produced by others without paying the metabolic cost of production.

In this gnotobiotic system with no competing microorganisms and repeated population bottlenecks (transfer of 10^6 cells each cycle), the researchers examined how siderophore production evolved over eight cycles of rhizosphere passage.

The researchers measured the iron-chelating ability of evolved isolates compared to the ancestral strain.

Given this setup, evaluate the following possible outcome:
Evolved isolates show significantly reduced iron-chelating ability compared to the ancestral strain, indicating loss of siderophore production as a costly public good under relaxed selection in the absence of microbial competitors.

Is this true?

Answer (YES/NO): YES